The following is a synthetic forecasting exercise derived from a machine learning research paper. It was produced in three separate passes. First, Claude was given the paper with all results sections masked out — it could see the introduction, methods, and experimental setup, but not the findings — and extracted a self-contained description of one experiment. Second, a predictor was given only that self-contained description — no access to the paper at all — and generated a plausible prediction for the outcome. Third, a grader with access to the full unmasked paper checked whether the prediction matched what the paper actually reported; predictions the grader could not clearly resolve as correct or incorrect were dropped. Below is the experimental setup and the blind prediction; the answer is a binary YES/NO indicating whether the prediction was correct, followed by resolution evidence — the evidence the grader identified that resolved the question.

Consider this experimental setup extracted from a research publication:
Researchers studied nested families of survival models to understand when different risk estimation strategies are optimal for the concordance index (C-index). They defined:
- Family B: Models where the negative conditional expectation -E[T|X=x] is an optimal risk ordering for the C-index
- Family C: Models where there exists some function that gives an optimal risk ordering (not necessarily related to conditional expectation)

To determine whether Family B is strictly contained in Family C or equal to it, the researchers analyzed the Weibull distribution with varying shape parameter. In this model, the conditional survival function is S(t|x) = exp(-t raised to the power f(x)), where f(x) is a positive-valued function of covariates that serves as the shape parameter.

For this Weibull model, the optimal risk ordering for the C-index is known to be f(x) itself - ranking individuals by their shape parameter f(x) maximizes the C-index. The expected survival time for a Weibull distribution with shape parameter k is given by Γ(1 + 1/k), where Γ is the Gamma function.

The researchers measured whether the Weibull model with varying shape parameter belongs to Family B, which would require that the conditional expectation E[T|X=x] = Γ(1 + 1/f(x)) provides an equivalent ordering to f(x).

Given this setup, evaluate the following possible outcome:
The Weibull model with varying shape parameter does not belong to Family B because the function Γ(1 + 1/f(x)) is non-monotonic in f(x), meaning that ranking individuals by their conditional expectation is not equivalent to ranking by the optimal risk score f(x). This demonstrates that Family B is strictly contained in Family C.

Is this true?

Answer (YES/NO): YES